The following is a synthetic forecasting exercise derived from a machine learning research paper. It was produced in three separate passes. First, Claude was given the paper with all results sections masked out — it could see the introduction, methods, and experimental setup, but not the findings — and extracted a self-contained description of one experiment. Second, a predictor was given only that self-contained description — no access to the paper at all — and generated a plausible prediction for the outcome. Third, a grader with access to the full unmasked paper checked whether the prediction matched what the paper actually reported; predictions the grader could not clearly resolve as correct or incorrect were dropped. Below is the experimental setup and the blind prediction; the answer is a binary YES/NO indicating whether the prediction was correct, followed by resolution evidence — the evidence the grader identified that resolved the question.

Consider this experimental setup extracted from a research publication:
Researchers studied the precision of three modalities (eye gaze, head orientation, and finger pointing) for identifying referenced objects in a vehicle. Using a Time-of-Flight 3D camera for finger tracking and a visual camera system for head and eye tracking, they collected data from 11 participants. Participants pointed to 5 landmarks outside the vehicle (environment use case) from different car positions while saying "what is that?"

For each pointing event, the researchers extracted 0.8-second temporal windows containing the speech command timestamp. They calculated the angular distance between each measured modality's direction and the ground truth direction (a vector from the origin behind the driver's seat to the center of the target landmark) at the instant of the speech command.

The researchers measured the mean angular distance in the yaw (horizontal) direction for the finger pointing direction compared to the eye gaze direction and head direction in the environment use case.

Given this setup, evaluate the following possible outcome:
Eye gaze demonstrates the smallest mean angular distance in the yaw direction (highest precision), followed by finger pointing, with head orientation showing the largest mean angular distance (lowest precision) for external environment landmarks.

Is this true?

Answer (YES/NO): NO